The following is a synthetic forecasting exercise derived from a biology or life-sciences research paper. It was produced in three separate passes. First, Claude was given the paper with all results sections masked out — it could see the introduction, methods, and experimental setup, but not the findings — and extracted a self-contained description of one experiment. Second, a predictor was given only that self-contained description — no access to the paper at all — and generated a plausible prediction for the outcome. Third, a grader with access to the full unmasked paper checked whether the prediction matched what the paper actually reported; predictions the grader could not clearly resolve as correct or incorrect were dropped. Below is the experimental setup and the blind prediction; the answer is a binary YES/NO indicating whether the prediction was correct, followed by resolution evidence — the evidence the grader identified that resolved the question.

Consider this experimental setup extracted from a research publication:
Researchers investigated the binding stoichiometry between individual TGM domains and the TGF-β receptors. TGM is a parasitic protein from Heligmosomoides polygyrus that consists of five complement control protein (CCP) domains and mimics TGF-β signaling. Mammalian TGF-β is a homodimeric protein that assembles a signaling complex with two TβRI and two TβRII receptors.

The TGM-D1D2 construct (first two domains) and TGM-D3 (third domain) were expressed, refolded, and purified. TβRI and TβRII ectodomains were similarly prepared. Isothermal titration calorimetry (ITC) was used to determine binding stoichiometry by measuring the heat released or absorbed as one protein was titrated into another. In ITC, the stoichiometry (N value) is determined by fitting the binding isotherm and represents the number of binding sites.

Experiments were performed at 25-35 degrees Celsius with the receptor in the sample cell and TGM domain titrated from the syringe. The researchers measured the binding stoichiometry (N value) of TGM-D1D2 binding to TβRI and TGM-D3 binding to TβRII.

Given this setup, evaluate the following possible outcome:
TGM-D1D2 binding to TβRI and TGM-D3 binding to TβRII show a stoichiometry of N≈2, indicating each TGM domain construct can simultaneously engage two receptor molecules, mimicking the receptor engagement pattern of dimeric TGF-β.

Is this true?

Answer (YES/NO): NO